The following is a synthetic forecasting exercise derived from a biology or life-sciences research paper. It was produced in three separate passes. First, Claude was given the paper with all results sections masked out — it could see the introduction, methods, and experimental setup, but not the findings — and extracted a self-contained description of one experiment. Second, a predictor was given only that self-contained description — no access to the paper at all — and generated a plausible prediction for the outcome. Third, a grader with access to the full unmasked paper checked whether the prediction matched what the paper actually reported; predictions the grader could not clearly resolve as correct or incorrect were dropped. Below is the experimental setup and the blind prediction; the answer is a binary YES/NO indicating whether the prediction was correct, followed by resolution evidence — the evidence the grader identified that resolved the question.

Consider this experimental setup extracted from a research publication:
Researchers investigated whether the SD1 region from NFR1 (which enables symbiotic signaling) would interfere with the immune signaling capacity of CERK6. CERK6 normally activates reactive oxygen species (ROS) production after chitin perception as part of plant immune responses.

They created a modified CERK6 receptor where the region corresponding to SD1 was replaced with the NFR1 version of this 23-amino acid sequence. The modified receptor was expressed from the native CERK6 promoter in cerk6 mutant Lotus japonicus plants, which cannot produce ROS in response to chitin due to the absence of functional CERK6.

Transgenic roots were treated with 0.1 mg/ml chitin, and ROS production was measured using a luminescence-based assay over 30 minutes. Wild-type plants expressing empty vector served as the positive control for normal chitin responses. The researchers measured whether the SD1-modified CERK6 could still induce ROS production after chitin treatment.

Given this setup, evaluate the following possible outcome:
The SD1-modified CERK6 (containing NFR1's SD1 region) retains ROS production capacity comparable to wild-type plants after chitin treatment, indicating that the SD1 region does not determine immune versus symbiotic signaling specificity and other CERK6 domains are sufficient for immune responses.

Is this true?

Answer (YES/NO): YES